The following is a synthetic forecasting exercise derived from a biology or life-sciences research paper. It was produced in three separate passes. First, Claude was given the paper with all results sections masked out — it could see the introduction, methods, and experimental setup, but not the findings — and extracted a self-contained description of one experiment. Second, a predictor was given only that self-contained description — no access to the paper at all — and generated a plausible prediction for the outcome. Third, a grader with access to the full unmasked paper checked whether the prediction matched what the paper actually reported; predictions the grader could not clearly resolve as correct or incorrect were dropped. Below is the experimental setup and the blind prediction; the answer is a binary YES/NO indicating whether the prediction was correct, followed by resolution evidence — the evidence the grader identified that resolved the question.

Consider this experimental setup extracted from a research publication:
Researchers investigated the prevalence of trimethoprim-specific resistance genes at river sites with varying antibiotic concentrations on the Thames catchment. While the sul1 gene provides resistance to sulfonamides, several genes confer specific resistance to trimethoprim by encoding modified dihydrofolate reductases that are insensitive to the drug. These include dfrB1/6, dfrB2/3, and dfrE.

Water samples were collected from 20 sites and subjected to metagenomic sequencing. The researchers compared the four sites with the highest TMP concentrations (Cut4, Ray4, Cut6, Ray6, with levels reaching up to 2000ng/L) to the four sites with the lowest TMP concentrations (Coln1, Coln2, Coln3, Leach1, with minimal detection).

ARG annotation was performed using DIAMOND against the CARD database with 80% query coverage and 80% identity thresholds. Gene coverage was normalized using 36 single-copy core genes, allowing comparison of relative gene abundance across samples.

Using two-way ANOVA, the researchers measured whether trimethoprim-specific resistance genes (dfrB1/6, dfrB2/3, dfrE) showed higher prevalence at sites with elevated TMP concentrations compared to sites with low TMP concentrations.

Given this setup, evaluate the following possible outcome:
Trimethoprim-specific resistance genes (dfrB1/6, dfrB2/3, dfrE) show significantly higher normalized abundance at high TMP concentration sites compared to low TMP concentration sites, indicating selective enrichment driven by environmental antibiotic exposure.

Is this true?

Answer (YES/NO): NO